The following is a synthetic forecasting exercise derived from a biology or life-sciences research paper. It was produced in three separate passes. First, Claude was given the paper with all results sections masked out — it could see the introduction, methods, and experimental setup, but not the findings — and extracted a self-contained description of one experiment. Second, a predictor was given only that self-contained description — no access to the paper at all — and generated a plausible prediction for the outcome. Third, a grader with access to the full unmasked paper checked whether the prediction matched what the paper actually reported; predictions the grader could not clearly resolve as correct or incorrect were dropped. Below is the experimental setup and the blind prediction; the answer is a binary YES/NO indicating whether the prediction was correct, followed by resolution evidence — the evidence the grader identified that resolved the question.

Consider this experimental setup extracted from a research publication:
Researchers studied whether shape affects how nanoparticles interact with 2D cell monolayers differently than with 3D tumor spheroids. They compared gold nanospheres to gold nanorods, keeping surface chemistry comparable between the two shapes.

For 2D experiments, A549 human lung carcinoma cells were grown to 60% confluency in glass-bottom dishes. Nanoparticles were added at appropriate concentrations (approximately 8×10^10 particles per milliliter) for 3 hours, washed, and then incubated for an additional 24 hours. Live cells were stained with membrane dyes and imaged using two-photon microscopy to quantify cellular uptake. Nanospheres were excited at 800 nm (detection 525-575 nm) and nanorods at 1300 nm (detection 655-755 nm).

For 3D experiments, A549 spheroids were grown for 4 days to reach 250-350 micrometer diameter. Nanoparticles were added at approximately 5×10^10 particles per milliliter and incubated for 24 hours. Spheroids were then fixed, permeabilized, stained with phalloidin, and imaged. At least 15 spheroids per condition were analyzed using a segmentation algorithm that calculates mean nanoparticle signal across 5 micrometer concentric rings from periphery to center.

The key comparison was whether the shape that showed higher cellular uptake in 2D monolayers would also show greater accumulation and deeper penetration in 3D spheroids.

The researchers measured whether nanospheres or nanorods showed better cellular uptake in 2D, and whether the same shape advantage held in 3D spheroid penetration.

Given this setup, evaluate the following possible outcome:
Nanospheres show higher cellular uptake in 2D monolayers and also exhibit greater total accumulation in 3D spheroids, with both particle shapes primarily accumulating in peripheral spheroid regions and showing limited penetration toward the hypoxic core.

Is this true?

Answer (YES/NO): NO